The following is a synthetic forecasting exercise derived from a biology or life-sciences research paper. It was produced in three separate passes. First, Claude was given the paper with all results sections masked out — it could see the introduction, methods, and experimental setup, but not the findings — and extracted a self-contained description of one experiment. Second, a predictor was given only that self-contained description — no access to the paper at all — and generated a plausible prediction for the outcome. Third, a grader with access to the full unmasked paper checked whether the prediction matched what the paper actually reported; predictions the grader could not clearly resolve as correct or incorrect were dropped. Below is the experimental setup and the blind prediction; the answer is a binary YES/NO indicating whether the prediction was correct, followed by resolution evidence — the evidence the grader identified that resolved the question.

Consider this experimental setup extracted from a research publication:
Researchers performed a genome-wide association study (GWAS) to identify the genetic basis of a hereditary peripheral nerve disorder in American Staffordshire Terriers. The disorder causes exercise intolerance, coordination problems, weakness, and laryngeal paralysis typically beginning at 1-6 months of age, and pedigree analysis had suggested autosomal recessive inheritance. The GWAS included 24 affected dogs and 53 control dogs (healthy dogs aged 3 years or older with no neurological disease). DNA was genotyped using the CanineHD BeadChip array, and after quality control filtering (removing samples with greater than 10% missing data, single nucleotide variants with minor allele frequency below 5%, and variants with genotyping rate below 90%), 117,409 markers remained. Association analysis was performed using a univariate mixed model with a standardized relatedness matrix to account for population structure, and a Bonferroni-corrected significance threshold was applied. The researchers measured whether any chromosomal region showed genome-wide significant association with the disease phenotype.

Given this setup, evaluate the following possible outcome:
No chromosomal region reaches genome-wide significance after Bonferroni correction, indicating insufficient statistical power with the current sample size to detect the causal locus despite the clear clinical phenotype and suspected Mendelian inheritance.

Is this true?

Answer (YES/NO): NO